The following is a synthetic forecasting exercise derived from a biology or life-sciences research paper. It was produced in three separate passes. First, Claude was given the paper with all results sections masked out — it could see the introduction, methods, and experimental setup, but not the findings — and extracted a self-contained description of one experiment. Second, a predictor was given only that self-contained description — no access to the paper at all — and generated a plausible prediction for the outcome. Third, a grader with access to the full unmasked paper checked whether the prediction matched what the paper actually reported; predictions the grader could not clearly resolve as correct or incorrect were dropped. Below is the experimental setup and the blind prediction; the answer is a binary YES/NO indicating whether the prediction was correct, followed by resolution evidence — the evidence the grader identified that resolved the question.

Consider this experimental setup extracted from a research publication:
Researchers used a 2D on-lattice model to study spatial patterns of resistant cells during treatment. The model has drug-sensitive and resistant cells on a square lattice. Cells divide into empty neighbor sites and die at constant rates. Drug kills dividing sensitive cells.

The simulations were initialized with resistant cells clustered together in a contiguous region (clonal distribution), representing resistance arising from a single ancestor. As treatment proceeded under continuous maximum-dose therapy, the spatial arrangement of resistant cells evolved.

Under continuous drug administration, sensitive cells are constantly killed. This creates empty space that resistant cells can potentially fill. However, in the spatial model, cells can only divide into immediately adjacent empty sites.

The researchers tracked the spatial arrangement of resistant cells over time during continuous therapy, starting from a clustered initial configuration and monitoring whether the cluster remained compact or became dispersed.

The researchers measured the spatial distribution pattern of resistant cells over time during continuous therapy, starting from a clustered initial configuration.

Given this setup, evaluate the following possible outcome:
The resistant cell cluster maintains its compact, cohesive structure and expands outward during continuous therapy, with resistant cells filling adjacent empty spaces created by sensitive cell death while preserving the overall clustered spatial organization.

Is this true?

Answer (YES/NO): YES